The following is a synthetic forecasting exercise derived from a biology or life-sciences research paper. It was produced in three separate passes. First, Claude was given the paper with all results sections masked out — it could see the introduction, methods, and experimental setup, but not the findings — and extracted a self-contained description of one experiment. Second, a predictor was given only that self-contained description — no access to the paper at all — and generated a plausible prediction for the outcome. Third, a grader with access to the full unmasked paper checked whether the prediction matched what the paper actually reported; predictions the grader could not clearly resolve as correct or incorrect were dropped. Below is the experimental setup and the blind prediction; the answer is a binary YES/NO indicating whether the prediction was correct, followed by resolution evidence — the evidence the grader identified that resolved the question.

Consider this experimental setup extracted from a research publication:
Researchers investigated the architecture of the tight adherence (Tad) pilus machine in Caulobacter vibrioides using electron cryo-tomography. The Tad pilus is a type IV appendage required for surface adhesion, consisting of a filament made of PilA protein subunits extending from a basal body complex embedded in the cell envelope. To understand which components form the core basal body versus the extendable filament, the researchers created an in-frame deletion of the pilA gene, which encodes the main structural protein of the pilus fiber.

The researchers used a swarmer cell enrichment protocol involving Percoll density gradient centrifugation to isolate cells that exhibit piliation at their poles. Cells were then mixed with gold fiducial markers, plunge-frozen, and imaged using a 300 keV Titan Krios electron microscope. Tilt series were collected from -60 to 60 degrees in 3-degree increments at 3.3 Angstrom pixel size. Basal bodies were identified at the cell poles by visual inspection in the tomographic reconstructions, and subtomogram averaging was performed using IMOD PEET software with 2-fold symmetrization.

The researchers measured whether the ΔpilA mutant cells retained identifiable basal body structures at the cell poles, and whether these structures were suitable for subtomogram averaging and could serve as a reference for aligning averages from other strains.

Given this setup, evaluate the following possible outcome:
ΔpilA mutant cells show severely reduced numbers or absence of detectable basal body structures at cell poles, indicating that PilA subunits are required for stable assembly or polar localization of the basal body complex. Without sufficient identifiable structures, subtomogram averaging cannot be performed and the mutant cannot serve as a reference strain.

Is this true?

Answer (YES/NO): NO